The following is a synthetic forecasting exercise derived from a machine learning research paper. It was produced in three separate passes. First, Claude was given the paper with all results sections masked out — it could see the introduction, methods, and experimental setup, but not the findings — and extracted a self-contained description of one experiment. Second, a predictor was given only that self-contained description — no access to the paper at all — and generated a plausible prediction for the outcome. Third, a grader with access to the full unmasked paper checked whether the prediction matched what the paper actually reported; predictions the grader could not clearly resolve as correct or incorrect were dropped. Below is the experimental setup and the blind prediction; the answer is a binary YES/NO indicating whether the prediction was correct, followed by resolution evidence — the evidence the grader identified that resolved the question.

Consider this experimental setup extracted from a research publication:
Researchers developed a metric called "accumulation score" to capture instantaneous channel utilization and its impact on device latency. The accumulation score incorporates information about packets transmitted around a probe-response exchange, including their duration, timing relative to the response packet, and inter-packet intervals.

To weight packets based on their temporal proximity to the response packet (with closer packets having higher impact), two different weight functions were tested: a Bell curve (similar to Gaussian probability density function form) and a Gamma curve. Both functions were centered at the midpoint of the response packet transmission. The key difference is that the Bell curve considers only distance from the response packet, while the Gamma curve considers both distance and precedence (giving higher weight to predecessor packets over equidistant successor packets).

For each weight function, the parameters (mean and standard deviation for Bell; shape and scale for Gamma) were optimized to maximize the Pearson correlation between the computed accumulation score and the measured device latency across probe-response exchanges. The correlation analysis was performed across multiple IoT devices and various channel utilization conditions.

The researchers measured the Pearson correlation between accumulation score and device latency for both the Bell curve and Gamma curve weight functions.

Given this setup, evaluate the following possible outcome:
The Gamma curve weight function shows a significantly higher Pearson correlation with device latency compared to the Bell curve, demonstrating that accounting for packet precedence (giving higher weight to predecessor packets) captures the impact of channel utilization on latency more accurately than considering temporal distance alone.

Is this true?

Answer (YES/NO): NO